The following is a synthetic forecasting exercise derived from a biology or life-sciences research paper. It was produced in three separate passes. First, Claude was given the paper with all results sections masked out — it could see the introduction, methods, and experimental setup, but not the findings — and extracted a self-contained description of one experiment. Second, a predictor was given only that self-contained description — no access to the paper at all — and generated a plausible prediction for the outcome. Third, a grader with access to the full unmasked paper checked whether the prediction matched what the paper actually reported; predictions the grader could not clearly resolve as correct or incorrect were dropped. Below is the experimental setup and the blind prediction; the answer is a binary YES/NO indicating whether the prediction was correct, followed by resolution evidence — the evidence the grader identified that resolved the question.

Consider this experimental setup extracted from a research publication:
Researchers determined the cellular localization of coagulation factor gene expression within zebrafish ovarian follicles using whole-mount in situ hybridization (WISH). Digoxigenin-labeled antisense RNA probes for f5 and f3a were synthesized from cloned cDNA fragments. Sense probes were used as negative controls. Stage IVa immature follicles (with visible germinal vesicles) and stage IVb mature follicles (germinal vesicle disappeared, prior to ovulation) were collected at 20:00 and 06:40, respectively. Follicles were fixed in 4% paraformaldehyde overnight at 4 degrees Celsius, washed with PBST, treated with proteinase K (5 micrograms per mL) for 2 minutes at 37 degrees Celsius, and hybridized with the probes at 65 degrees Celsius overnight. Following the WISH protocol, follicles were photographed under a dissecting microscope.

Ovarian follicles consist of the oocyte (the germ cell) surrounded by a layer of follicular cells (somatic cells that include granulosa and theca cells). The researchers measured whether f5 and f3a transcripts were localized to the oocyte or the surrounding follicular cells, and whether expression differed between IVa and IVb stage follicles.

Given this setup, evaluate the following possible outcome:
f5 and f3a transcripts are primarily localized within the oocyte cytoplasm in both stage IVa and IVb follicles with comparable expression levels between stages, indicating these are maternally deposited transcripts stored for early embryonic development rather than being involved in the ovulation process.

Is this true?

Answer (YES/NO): NO